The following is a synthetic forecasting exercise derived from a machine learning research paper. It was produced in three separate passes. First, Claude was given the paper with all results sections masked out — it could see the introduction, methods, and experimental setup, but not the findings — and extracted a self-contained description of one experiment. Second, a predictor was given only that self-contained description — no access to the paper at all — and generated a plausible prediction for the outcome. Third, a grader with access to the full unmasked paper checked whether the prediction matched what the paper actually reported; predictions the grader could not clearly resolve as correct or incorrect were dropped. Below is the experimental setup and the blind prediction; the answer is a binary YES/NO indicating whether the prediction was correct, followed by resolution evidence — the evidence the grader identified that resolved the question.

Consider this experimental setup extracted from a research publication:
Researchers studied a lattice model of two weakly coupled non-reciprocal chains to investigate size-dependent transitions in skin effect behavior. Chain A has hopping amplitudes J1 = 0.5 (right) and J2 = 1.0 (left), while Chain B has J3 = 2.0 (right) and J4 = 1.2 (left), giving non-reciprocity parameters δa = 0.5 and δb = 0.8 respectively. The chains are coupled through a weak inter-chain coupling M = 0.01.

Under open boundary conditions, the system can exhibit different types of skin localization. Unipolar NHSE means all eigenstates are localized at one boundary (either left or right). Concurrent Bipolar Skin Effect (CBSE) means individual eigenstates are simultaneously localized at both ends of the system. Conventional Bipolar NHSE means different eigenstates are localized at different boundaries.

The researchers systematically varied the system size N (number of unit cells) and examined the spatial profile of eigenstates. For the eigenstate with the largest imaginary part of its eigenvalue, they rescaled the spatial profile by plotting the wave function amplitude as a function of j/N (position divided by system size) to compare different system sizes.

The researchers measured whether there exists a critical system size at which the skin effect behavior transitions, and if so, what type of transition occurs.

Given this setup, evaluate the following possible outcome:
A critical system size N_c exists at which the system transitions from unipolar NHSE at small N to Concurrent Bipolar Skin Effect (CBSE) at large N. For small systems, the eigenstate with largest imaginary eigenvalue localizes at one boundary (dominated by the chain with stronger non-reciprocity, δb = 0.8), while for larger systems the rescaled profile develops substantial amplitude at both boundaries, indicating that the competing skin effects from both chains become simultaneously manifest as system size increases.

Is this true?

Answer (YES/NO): NO